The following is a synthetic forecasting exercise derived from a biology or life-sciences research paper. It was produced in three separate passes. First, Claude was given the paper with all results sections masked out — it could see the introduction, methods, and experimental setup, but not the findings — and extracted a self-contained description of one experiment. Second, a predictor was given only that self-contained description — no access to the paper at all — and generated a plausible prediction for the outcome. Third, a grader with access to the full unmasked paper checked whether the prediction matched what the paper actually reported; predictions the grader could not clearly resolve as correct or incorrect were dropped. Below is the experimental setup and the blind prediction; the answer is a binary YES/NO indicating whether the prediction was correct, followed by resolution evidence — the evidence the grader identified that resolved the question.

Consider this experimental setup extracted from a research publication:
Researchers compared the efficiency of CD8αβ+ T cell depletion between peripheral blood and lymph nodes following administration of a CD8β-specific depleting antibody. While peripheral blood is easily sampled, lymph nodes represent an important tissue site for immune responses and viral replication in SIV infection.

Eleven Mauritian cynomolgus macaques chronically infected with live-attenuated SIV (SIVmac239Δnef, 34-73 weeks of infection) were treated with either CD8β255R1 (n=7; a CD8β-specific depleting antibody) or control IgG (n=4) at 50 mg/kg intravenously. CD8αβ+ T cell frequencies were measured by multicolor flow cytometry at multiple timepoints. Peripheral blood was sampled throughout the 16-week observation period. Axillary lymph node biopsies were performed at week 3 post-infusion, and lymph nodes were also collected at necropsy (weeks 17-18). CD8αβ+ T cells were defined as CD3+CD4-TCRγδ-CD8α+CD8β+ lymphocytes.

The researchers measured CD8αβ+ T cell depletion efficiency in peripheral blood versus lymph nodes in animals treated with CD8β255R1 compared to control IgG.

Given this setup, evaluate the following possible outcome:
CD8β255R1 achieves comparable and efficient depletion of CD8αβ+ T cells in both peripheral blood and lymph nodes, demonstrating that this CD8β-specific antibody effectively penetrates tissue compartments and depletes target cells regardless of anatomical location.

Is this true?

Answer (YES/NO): NO